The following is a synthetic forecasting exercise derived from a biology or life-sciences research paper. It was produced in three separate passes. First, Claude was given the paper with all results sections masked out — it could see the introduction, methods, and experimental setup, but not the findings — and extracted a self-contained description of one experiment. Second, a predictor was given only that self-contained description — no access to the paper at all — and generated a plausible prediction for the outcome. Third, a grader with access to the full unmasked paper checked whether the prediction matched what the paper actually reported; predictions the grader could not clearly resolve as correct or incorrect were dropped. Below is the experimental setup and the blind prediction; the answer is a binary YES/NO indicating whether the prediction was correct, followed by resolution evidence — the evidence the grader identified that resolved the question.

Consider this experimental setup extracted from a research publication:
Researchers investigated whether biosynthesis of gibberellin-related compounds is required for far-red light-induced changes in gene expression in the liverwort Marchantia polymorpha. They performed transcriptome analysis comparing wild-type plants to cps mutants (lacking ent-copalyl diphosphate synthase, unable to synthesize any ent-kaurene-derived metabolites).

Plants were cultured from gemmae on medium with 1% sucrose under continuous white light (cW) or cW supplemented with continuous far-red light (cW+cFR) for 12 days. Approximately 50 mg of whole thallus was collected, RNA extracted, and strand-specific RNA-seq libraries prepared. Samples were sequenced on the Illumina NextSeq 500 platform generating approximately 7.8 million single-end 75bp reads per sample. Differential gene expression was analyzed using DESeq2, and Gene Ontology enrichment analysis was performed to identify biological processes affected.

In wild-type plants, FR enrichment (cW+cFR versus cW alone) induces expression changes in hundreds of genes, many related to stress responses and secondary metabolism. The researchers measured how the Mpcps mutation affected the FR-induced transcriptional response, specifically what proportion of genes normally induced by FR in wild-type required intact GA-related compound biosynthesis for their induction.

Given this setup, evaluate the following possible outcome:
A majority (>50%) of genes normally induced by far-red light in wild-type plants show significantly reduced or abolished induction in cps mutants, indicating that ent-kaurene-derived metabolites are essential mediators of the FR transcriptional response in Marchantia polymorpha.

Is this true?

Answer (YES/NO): YES